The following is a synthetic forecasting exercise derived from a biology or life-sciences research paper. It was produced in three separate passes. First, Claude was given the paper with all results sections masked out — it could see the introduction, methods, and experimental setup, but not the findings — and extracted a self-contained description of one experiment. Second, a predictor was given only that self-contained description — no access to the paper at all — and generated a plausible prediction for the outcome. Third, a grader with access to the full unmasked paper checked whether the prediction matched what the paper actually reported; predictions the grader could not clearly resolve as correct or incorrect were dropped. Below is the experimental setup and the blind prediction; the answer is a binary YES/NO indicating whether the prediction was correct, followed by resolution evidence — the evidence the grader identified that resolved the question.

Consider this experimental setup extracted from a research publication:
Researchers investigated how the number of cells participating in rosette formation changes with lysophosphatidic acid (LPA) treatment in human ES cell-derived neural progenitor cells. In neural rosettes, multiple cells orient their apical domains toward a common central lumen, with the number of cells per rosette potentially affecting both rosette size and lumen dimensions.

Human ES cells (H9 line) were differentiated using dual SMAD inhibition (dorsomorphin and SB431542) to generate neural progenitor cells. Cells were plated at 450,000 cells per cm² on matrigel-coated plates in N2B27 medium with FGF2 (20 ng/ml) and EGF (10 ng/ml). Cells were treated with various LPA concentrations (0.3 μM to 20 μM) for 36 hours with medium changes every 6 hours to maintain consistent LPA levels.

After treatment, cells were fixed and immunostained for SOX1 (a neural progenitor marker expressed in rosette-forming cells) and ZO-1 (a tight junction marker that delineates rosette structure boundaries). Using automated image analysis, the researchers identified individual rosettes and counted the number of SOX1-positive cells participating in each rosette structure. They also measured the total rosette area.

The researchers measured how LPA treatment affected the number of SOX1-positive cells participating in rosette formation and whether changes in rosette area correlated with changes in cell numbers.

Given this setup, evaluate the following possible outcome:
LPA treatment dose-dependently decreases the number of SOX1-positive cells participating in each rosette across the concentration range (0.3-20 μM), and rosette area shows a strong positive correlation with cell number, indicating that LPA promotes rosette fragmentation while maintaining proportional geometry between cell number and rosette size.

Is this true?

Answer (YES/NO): NO